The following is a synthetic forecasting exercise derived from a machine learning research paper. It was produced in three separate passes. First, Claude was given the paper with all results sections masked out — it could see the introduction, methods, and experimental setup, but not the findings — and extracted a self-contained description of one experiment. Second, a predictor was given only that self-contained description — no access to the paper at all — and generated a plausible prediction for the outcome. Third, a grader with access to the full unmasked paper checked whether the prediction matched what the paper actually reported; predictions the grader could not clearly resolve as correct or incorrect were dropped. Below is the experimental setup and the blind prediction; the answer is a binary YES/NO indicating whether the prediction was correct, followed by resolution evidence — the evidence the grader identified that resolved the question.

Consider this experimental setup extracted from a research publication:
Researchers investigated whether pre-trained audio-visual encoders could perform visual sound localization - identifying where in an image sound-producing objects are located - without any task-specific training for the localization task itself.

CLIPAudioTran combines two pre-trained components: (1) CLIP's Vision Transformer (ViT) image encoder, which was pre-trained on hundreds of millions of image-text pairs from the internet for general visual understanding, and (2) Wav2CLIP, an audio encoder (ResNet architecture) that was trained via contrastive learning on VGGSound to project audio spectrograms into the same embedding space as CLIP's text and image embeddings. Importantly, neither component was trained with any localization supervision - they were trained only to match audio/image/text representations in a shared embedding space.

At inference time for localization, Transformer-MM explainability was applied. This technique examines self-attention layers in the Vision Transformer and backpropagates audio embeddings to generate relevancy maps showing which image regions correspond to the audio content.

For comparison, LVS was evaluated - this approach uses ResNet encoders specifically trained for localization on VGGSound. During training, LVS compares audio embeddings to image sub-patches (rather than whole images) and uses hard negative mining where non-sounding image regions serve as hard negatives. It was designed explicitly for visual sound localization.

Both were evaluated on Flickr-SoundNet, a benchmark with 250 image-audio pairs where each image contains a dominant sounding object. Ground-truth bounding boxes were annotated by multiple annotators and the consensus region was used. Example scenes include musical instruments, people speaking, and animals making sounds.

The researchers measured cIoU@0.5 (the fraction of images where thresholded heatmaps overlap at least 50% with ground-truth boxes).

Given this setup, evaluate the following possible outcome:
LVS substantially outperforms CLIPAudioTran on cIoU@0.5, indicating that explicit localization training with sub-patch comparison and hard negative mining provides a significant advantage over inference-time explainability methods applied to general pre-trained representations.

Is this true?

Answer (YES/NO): YES